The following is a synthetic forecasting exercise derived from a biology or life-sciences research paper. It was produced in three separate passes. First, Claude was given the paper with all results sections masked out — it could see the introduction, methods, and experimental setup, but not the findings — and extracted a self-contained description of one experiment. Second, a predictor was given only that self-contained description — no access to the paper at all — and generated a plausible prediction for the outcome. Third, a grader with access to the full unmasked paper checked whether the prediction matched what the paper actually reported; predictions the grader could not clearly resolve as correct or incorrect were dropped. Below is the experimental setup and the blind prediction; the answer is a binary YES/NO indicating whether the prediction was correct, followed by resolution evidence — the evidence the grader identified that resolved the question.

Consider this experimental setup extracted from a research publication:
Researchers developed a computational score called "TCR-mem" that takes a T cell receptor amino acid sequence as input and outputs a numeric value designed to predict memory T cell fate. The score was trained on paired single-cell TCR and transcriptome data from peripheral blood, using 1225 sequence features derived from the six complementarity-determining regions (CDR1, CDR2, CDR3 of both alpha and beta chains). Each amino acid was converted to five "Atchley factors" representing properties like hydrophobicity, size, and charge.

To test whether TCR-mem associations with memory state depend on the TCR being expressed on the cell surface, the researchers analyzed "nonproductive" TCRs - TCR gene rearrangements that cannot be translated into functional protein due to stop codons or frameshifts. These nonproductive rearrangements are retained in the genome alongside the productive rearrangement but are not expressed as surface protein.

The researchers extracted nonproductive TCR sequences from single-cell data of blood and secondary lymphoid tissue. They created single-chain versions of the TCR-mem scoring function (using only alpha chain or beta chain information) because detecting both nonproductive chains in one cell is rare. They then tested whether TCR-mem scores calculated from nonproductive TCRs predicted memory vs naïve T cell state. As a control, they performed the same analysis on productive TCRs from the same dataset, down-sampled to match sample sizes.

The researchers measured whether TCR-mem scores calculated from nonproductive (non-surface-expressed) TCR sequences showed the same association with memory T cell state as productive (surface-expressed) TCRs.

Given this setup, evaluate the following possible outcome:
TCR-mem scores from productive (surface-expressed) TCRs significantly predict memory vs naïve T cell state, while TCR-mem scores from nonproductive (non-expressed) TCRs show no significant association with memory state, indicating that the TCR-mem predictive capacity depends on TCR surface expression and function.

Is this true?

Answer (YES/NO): YES